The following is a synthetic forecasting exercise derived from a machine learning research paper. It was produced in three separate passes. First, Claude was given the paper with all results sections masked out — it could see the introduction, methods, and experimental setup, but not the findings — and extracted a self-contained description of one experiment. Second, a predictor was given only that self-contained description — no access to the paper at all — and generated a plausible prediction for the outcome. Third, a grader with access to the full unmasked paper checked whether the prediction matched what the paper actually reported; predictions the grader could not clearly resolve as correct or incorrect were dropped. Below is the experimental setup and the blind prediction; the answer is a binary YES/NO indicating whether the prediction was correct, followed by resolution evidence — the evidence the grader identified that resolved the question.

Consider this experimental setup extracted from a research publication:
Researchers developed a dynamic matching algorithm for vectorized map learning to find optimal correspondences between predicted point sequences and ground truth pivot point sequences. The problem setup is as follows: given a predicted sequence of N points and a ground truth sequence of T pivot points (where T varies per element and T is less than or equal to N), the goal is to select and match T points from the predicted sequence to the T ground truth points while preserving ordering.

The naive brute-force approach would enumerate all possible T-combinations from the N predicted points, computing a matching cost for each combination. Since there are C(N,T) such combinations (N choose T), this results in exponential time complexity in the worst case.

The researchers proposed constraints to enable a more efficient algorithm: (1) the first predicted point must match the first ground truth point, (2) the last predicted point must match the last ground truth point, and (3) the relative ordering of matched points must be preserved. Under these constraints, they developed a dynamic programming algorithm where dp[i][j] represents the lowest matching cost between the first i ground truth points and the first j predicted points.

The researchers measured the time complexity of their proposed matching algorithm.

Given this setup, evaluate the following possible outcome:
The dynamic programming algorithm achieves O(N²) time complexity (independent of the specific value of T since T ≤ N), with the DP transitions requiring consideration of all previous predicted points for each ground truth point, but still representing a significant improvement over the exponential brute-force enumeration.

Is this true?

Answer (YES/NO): NO